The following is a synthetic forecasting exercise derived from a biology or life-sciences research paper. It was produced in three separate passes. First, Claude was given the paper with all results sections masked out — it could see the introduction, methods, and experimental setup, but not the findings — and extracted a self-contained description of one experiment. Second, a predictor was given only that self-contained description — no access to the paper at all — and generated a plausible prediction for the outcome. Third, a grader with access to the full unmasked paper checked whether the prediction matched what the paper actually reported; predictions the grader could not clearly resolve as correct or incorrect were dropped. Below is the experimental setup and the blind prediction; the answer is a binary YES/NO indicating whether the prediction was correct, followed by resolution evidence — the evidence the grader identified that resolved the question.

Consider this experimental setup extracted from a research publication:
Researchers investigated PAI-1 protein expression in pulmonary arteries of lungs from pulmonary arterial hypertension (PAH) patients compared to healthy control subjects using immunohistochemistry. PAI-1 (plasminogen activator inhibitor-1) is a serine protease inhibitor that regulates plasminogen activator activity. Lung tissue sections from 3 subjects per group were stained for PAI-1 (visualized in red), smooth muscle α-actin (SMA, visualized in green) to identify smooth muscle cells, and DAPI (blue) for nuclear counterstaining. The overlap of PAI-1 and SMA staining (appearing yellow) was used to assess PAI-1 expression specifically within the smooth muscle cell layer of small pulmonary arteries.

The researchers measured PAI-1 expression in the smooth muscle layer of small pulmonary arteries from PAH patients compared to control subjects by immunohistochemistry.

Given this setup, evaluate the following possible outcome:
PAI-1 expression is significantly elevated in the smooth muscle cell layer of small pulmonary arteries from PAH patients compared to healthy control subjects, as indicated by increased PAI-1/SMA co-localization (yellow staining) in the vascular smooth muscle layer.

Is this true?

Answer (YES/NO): NO